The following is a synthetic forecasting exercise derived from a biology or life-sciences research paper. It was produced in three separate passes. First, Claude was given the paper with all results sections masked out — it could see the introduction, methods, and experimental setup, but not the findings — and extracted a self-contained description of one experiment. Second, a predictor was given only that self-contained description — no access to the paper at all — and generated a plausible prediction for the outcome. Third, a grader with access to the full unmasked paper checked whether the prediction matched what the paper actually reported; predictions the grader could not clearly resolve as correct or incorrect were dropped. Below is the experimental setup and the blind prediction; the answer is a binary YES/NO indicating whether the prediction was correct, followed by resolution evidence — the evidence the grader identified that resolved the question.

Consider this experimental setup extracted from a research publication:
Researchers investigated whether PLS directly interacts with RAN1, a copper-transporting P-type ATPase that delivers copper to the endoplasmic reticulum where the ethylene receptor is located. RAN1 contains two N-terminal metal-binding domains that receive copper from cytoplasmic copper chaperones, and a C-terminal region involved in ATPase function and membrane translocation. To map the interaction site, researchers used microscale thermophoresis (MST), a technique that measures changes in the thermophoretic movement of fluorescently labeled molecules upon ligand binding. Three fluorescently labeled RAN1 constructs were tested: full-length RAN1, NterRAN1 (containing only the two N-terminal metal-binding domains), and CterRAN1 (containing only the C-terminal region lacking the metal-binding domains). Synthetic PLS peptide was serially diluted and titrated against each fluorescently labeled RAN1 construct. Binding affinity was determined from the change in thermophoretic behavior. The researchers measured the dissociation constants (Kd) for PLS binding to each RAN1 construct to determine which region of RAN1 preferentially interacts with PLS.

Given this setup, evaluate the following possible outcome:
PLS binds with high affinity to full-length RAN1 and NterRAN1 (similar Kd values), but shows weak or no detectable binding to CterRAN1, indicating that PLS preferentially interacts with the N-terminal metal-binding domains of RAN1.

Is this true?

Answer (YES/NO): YES